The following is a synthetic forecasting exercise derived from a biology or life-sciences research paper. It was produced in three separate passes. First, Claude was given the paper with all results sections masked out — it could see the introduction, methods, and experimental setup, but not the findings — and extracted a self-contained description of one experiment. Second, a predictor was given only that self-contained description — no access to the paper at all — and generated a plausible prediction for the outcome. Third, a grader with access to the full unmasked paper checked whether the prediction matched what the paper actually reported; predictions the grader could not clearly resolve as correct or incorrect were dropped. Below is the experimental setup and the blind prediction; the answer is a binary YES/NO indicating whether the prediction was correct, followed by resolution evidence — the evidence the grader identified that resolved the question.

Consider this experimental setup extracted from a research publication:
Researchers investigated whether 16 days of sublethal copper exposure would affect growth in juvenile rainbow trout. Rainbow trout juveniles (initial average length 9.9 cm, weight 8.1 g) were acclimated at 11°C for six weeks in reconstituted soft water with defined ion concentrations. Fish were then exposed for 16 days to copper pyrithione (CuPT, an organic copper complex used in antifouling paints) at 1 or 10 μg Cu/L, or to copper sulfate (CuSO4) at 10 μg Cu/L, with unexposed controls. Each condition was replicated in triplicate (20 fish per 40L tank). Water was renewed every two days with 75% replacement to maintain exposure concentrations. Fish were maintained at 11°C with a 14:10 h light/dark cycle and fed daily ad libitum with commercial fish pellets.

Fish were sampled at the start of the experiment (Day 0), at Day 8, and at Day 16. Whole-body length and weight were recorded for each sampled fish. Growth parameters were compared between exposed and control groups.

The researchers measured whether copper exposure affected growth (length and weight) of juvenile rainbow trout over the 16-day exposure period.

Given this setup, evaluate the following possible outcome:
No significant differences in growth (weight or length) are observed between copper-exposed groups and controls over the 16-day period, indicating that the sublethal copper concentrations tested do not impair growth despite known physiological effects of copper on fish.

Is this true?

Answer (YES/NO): YES